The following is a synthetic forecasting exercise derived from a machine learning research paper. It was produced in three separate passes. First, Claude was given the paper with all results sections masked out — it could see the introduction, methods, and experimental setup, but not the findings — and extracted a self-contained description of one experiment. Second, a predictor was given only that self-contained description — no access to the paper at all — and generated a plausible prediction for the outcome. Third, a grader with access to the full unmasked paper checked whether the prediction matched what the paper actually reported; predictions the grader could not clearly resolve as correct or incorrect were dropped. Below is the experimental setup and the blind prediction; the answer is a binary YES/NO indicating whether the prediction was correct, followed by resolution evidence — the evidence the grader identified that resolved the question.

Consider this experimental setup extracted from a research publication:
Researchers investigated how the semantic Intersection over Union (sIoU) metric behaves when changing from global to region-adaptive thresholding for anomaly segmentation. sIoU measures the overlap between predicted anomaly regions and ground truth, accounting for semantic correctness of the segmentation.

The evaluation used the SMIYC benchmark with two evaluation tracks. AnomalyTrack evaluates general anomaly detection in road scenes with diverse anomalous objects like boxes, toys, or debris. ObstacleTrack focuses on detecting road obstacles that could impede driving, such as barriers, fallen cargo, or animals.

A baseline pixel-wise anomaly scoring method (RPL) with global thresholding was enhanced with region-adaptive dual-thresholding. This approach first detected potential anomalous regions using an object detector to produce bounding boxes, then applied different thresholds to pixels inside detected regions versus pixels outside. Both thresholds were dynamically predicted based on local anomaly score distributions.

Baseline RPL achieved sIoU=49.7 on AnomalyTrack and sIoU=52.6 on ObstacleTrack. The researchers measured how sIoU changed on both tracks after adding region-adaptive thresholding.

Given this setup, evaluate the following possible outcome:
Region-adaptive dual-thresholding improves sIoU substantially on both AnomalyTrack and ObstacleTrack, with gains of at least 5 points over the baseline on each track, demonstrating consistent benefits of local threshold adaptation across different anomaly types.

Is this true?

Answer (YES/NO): NO